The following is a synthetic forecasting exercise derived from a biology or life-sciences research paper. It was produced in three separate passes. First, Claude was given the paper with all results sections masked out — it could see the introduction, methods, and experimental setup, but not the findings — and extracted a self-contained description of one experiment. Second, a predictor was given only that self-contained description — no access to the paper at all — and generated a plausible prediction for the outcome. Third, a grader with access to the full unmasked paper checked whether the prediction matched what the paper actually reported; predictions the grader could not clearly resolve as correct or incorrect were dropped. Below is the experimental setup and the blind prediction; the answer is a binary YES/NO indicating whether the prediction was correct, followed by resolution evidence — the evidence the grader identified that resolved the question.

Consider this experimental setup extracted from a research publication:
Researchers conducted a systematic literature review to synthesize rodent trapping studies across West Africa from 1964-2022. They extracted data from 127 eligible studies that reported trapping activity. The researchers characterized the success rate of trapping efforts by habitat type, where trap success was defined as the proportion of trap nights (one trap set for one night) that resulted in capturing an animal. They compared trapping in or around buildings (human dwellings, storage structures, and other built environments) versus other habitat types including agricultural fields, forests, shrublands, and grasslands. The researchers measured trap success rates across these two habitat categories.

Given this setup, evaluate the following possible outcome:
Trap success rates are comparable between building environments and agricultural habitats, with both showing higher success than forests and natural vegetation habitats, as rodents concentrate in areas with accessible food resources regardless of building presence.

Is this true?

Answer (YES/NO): NO